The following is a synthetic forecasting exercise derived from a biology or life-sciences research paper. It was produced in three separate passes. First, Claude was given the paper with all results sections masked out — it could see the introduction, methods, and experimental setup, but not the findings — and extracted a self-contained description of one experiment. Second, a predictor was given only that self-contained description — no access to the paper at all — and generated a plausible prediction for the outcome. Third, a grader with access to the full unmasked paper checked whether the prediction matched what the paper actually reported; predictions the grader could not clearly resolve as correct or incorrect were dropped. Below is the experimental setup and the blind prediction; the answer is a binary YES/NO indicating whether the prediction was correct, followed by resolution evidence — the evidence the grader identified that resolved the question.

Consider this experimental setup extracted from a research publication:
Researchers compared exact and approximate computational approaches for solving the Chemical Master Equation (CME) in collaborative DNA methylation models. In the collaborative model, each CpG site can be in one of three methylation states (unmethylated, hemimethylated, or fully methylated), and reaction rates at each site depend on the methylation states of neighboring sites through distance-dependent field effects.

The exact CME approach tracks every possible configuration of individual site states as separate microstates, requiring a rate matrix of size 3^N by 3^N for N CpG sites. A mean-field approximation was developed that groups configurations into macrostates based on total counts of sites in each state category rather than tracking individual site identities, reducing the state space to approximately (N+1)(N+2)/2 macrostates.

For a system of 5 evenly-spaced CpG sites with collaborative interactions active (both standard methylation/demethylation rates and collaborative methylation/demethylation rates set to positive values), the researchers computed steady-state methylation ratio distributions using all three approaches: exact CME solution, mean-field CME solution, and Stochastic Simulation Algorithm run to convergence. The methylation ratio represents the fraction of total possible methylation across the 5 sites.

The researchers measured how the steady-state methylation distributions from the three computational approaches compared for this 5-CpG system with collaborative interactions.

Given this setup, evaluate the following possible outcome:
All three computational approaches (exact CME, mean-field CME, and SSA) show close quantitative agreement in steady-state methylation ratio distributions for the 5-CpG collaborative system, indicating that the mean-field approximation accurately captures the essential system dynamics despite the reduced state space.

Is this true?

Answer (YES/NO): NO